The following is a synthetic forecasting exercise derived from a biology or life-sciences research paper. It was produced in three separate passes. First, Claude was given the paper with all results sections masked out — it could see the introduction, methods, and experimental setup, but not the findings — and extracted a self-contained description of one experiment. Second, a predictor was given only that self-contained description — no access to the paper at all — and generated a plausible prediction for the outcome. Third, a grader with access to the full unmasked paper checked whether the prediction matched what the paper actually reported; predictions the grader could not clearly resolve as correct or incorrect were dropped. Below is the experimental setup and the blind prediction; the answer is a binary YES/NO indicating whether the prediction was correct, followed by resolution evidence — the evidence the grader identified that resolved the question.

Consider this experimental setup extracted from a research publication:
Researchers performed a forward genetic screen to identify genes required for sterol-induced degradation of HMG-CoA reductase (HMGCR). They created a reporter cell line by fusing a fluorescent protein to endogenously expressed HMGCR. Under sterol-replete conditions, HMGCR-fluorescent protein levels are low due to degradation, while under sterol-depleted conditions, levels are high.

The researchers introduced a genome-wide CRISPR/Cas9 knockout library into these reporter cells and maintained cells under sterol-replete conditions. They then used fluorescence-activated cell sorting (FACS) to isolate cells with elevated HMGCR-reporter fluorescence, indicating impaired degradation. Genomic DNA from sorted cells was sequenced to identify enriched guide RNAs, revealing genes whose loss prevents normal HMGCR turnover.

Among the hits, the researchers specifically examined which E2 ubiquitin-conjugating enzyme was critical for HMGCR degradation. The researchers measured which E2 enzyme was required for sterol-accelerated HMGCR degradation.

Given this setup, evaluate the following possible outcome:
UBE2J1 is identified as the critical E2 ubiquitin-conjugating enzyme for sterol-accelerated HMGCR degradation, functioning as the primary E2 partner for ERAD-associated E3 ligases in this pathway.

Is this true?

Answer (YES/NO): NO